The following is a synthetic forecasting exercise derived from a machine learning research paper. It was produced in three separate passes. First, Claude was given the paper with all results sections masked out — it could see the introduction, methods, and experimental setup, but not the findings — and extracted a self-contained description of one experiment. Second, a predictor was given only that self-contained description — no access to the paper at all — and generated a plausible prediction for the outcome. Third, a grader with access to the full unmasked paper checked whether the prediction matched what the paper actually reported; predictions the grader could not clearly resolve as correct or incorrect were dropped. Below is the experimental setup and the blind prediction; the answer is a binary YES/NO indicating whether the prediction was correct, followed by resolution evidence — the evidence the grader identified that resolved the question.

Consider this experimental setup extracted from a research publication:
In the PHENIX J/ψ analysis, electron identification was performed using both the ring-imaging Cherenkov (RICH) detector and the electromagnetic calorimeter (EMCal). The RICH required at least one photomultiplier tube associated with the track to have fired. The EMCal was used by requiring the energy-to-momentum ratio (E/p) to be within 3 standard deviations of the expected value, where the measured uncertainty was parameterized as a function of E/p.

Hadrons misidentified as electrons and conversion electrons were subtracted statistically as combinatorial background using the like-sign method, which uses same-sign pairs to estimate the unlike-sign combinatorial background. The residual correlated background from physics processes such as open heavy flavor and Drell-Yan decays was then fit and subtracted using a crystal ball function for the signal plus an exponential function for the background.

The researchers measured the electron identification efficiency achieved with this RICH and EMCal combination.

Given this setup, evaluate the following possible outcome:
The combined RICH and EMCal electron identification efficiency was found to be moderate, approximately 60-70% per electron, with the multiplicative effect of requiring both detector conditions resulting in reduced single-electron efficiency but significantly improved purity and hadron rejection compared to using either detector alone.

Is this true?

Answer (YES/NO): NO